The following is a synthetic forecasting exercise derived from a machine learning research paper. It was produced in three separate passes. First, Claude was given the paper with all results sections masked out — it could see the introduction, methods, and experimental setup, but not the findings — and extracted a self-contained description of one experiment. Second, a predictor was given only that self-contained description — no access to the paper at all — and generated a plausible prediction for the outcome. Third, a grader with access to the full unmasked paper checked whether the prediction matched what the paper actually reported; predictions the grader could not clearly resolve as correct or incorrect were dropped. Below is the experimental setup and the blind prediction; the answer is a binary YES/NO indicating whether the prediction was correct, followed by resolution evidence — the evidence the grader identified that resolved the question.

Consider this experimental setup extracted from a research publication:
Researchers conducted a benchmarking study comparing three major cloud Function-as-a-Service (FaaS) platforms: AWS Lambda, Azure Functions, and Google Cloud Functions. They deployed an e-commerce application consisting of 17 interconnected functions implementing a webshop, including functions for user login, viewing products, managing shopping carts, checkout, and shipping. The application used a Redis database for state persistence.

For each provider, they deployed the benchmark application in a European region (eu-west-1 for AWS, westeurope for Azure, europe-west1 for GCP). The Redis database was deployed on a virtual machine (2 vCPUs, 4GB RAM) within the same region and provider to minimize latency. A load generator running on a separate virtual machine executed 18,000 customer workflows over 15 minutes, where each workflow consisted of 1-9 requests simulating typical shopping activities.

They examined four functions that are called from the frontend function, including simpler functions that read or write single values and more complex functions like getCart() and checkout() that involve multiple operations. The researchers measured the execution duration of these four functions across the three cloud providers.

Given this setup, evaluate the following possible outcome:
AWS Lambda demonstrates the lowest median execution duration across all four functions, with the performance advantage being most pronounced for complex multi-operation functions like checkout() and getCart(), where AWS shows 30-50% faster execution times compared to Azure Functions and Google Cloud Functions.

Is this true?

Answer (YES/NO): NO